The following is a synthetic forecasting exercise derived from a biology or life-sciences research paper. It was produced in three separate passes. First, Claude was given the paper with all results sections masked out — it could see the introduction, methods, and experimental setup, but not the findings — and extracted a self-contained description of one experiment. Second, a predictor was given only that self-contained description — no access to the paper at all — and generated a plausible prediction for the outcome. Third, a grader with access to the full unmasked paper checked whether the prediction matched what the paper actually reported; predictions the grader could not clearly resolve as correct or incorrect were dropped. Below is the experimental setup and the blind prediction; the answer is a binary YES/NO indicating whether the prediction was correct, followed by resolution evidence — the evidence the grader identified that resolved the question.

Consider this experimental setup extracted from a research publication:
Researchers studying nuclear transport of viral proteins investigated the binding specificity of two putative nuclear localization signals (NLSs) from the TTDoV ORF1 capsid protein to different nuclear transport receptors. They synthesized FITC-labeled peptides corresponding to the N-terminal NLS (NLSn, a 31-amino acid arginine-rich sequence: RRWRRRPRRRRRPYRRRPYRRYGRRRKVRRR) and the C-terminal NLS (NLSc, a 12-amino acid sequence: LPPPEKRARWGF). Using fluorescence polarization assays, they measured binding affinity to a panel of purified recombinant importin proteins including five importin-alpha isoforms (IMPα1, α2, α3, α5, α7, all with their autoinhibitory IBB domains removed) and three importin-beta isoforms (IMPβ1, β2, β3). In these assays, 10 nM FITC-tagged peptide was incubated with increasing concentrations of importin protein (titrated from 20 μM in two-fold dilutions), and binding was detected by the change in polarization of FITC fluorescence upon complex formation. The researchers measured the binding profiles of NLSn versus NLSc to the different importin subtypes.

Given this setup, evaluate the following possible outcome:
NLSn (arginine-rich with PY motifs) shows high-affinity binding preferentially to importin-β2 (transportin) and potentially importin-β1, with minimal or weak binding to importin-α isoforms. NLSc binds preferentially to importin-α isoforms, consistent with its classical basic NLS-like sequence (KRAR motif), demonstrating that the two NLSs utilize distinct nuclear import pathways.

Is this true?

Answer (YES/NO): NO